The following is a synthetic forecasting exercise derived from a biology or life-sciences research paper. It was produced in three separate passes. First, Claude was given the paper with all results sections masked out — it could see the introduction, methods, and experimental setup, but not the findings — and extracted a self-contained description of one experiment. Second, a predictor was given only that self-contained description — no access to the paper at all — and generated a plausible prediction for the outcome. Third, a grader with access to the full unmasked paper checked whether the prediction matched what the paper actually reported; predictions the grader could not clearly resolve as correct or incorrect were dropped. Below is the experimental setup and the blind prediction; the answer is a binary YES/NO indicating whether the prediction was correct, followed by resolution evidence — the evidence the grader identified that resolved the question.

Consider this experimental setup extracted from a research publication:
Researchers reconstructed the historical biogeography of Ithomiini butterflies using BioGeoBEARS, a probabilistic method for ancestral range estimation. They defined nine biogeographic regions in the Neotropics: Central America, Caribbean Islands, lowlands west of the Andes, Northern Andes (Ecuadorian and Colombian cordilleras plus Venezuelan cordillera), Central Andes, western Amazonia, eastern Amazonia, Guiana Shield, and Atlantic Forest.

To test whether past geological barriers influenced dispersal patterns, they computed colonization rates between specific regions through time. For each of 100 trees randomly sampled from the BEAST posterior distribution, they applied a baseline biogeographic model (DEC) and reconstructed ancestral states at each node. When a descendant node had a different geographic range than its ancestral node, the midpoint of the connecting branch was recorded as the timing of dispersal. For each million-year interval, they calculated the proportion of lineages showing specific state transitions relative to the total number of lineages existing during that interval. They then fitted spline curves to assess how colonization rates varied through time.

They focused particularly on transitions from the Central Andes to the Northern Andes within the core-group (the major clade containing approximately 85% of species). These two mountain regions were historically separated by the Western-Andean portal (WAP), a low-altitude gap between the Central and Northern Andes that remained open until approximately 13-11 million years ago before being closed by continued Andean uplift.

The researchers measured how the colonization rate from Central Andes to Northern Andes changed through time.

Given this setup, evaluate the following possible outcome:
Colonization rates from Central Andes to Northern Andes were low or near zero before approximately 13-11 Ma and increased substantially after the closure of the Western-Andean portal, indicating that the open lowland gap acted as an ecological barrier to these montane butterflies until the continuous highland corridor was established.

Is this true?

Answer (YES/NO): YES